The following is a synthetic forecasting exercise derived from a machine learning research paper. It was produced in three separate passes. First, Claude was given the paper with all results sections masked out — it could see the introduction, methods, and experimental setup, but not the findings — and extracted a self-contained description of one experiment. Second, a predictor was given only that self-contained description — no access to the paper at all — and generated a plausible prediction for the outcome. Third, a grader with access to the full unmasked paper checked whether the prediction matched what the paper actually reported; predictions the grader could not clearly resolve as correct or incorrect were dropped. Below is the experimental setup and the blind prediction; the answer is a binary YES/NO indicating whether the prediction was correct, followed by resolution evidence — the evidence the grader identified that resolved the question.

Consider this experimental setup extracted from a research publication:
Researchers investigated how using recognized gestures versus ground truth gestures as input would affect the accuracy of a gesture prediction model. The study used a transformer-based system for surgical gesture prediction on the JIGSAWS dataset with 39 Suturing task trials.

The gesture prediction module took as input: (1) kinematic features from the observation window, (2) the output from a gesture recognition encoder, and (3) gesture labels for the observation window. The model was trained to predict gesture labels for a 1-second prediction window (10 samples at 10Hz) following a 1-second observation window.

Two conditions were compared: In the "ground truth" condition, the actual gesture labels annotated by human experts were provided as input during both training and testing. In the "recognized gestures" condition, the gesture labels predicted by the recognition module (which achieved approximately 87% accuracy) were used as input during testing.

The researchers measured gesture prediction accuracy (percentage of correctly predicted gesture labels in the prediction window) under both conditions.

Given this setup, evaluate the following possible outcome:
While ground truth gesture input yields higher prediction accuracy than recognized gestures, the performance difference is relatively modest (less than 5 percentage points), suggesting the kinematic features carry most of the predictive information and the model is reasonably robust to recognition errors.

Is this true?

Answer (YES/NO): YES